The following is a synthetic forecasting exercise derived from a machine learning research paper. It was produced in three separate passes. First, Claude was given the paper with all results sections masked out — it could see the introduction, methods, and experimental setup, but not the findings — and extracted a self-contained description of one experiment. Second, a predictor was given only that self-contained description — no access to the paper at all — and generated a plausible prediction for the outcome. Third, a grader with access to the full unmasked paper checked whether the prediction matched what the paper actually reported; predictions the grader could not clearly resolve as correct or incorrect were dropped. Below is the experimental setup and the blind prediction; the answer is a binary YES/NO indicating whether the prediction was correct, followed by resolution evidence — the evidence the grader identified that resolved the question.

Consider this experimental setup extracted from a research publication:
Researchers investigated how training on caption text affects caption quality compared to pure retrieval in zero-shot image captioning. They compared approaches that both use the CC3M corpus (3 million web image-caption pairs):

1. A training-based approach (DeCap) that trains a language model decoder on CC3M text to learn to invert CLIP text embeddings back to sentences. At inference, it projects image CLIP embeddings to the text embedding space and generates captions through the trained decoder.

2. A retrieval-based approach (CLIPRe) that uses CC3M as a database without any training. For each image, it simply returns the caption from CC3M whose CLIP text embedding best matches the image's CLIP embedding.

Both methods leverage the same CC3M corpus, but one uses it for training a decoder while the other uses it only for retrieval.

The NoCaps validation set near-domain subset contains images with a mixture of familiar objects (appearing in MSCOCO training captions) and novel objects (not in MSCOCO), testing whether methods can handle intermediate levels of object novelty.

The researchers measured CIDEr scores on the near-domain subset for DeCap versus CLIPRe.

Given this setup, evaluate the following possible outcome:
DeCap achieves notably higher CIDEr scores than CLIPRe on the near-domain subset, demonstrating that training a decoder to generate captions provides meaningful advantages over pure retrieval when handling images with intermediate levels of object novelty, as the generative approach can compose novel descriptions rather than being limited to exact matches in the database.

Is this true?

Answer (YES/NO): YES